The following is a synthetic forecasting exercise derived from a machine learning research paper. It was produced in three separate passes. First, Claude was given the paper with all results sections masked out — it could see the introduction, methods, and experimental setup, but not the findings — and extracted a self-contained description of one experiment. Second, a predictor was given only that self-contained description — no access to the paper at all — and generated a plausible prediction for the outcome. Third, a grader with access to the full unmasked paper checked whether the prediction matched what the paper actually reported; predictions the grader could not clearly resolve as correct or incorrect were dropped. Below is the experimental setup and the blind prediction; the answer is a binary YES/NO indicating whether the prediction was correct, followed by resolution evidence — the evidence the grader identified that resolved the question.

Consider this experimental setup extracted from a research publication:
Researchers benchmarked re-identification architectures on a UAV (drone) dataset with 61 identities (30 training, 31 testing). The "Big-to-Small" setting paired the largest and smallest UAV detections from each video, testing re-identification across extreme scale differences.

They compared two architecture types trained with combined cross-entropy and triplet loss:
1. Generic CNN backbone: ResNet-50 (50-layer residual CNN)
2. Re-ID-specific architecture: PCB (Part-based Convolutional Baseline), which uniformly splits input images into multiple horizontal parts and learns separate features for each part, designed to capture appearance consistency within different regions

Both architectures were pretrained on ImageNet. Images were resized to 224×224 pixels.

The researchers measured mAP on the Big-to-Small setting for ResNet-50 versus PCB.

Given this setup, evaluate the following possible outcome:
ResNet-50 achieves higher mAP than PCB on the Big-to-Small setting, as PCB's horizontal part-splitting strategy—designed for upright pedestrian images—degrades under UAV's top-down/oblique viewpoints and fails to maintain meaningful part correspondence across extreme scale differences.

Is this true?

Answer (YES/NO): YES